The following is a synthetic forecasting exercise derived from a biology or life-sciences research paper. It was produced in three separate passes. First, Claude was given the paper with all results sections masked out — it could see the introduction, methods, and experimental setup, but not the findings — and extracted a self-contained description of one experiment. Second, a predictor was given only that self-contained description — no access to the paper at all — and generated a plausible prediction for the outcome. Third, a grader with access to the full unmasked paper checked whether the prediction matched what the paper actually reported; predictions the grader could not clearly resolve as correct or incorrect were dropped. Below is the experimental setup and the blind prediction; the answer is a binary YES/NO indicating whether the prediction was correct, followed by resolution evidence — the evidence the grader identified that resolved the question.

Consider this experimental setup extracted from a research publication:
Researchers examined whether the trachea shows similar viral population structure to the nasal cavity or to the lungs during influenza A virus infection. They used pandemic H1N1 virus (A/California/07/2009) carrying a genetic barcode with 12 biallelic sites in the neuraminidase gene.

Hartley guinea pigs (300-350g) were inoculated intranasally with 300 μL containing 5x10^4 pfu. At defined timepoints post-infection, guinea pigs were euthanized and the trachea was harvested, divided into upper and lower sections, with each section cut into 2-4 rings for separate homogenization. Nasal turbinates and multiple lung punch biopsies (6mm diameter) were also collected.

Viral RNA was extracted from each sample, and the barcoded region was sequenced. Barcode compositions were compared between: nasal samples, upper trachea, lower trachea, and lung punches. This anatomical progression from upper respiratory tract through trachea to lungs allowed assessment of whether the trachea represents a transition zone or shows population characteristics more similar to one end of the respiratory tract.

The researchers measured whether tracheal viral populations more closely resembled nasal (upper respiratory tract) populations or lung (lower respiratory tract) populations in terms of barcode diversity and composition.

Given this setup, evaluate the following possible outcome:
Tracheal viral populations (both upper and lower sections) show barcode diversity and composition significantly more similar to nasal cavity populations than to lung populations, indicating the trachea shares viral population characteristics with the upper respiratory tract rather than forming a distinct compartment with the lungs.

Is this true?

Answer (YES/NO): YES